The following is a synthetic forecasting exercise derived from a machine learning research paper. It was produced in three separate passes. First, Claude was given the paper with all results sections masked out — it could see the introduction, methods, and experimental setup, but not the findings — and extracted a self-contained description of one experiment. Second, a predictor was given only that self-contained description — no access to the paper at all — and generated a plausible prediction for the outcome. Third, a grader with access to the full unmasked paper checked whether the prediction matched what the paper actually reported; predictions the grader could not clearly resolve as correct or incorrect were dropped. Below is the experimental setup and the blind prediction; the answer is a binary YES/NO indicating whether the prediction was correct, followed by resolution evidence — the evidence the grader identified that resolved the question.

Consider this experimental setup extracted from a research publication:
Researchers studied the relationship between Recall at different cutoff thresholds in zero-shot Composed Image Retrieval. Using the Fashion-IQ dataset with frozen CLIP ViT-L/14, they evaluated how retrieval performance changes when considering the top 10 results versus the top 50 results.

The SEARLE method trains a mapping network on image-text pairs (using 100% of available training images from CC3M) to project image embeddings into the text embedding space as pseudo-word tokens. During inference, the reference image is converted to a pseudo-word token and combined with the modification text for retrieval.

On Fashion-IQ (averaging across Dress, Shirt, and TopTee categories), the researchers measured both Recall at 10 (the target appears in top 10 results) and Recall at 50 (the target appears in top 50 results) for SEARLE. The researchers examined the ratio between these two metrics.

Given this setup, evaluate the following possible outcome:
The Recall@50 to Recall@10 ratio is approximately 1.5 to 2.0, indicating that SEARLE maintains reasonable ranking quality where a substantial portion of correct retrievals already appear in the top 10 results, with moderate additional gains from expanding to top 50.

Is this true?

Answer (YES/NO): YES